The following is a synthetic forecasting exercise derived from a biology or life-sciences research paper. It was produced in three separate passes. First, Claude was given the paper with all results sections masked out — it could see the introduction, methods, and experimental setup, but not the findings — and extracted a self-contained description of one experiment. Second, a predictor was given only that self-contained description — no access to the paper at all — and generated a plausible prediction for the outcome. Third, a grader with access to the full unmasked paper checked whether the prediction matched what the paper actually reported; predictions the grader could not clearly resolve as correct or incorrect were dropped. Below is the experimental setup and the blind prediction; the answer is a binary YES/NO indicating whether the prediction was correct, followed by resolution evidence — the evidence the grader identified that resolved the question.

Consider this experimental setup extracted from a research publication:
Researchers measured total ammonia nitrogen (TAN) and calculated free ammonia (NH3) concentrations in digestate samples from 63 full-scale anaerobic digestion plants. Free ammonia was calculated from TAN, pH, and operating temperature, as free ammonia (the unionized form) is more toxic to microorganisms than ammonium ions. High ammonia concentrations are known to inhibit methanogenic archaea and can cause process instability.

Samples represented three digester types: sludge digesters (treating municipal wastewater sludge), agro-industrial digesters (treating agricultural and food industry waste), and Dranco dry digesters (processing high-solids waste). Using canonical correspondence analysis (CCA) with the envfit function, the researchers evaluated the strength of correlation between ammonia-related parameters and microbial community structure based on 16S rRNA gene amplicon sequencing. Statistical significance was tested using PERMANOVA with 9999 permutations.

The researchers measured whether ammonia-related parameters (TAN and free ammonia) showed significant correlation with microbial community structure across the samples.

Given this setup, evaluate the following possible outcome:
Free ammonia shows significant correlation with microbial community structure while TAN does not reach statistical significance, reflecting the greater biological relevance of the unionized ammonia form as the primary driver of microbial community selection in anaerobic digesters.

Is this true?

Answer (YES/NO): NO